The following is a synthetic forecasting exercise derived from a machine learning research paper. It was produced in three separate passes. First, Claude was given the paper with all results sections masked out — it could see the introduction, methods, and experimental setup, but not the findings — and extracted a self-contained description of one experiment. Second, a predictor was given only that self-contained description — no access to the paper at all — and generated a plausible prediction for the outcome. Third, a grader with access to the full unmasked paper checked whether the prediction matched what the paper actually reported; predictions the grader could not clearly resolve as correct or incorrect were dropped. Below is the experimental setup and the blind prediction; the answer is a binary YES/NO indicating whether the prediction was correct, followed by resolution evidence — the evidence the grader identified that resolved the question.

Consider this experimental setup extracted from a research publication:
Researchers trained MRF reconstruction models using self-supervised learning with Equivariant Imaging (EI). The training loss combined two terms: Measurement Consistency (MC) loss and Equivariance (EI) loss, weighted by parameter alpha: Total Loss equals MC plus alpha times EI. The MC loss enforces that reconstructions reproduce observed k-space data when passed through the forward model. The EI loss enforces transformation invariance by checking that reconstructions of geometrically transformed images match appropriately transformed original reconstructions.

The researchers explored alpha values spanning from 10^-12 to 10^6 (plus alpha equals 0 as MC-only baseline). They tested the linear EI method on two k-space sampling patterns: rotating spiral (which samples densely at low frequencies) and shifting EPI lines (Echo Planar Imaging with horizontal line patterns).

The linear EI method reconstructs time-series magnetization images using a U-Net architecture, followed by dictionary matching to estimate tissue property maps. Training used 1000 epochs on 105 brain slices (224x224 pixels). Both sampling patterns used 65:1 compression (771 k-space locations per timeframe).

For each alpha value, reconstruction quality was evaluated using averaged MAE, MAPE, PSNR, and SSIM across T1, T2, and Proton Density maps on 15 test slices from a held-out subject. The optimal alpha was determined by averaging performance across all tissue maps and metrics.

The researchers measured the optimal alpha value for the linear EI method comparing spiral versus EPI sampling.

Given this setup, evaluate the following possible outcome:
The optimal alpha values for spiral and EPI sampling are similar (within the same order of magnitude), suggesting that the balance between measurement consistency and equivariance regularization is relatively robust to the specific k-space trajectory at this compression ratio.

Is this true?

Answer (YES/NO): NO